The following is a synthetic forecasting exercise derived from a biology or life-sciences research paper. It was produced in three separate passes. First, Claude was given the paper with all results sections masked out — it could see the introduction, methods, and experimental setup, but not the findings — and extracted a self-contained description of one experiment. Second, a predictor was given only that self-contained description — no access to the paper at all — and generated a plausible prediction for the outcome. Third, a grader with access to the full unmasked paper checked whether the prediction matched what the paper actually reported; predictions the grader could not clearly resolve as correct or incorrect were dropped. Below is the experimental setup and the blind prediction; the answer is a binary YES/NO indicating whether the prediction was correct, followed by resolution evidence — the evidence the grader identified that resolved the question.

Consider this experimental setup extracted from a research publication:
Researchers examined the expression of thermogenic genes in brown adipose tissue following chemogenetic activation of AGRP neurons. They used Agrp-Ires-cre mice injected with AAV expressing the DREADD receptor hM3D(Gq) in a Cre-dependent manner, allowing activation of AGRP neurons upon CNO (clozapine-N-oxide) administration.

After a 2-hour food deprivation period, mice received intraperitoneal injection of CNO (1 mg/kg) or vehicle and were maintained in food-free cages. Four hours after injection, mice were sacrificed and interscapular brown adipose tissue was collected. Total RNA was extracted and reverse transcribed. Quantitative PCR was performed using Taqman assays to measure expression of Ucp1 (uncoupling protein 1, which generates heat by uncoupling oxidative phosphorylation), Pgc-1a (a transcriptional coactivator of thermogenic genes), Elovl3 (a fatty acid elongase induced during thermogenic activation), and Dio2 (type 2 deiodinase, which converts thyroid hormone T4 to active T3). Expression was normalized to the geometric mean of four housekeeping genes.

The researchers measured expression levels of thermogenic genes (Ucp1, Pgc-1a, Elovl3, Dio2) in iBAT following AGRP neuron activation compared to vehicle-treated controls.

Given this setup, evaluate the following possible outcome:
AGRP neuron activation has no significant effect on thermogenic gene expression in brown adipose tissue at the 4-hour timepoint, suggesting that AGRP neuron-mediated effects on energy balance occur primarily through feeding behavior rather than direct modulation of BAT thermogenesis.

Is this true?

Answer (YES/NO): NO